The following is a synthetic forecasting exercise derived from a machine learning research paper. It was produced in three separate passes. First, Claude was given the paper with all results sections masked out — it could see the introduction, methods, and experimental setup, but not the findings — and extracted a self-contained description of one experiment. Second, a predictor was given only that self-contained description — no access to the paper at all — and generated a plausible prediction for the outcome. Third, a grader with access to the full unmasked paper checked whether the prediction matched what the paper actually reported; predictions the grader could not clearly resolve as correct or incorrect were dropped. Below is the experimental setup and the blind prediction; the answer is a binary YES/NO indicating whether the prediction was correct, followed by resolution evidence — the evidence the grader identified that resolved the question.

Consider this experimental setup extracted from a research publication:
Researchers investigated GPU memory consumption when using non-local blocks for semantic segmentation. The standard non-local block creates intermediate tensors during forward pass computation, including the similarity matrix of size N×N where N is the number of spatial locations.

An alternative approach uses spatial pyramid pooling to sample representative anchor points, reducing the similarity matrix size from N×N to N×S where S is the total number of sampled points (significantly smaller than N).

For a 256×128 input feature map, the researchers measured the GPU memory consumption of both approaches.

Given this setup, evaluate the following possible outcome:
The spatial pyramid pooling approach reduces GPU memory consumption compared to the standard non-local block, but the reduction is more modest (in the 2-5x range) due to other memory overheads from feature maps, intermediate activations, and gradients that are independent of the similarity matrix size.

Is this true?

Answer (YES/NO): NO